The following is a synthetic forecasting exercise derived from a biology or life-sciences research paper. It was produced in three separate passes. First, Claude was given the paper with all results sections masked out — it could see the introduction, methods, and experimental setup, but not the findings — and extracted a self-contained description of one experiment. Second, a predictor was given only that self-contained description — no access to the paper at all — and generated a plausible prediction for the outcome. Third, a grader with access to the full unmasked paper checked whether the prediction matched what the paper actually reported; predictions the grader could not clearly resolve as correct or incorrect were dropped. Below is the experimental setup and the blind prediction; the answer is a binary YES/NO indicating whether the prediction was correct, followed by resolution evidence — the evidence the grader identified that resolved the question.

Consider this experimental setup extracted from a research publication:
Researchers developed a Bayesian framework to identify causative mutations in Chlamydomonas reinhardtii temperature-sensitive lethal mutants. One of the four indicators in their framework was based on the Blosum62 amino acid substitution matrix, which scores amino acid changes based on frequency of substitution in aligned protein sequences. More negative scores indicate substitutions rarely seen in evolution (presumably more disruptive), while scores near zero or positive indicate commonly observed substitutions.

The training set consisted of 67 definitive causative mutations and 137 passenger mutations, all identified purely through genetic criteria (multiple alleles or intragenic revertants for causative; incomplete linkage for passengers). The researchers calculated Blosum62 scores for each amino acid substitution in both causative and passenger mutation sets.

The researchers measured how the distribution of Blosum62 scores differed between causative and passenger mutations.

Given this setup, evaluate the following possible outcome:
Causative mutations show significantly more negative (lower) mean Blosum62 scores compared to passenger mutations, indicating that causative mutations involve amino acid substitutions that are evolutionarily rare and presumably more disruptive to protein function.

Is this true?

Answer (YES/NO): YES